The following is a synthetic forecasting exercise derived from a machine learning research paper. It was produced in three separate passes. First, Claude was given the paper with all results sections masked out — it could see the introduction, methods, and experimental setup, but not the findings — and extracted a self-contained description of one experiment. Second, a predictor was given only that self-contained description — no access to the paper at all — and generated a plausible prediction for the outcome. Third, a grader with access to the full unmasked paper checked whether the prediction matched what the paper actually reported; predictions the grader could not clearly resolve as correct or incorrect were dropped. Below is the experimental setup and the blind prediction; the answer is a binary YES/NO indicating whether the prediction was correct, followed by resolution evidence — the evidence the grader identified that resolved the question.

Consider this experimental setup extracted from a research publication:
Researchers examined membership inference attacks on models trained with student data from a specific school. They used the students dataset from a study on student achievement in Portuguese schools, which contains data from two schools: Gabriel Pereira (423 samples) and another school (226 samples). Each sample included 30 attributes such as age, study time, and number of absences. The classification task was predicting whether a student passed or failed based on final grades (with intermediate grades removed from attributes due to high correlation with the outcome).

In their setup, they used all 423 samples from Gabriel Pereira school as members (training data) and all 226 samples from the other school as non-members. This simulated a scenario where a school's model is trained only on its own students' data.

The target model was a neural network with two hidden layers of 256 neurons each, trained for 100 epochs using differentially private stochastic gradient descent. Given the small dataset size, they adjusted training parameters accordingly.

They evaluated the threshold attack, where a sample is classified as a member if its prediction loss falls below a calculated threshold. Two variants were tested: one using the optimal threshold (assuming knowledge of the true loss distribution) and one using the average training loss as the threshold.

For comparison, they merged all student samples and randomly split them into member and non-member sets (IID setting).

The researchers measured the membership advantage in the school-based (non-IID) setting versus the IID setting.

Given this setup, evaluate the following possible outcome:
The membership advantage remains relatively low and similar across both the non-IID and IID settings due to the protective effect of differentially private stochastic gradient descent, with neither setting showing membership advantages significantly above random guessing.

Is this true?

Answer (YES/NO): NO